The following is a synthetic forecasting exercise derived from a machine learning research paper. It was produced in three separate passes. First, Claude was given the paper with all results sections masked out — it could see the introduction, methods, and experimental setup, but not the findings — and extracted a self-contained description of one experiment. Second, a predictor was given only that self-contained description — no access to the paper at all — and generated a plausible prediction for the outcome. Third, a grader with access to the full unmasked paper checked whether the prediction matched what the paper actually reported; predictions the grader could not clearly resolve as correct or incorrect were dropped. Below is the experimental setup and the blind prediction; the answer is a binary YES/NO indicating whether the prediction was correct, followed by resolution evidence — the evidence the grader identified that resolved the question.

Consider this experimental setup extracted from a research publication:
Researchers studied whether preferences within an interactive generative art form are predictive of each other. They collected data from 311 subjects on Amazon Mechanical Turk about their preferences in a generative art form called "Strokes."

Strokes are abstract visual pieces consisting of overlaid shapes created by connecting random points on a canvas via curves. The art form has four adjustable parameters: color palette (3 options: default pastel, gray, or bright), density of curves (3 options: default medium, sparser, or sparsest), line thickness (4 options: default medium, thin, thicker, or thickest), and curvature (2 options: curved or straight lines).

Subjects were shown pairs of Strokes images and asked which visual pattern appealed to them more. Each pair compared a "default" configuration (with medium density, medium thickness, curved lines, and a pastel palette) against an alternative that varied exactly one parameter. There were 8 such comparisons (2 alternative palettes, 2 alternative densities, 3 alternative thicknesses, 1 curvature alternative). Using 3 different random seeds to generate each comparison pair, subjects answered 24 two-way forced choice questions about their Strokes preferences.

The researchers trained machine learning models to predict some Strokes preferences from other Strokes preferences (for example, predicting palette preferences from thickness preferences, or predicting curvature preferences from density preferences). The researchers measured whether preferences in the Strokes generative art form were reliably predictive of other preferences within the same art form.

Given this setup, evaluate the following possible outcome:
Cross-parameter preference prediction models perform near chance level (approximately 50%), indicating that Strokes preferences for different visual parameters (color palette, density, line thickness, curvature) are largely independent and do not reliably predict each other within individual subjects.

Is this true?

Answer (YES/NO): NO